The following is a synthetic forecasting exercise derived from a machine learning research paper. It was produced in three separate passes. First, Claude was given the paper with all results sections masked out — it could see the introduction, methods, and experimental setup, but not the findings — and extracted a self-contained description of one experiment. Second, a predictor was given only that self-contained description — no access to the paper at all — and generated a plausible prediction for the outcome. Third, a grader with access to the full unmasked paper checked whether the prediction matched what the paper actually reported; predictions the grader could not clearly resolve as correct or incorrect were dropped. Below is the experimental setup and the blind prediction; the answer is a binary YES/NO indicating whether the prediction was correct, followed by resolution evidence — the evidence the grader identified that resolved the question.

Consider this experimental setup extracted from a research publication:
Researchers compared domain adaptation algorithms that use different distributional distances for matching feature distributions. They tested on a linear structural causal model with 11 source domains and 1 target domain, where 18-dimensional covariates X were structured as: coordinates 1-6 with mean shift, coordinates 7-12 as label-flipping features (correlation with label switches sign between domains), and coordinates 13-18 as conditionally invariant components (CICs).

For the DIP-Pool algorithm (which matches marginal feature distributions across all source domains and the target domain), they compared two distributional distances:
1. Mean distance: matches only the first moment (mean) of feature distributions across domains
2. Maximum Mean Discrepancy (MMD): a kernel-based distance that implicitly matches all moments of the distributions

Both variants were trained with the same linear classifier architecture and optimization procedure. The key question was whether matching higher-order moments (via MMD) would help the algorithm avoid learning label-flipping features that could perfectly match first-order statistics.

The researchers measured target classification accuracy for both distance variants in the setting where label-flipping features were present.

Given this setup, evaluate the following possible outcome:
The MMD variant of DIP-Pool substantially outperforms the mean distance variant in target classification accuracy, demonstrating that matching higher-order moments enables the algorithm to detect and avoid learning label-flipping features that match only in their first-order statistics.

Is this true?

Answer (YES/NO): NO